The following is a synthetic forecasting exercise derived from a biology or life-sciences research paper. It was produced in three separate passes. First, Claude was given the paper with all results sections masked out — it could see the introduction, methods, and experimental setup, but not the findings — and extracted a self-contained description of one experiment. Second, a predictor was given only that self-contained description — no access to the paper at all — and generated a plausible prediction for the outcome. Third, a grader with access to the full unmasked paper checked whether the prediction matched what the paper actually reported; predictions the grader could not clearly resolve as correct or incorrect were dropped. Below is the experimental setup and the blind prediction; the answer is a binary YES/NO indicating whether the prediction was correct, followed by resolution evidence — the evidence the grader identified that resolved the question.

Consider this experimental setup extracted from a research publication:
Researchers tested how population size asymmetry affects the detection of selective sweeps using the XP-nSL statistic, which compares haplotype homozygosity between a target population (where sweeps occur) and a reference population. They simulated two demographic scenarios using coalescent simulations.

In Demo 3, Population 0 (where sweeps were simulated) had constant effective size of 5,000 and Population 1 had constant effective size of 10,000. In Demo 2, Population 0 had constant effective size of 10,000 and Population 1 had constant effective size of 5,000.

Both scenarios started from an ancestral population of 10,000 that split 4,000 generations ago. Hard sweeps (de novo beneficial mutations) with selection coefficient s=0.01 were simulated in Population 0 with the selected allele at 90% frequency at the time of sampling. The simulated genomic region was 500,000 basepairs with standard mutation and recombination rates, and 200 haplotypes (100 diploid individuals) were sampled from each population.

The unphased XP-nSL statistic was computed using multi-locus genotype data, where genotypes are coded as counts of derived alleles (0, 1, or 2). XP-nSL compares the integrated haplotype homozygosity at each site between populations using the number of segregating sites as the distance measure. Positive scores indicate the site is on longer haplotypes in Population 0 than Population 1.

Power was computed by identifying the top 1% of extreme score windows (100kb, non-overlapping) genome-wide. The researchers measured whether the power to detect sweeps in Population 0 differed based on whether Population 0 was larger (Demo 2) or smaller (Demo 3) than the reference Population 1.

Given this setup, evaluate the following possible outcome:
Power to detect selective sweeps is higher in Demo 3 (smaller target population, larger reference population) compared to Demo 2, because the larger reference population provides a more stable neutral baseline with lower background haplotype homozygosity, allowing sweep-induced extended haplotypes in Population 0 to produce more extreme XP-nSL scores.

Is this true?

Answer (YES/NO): NO